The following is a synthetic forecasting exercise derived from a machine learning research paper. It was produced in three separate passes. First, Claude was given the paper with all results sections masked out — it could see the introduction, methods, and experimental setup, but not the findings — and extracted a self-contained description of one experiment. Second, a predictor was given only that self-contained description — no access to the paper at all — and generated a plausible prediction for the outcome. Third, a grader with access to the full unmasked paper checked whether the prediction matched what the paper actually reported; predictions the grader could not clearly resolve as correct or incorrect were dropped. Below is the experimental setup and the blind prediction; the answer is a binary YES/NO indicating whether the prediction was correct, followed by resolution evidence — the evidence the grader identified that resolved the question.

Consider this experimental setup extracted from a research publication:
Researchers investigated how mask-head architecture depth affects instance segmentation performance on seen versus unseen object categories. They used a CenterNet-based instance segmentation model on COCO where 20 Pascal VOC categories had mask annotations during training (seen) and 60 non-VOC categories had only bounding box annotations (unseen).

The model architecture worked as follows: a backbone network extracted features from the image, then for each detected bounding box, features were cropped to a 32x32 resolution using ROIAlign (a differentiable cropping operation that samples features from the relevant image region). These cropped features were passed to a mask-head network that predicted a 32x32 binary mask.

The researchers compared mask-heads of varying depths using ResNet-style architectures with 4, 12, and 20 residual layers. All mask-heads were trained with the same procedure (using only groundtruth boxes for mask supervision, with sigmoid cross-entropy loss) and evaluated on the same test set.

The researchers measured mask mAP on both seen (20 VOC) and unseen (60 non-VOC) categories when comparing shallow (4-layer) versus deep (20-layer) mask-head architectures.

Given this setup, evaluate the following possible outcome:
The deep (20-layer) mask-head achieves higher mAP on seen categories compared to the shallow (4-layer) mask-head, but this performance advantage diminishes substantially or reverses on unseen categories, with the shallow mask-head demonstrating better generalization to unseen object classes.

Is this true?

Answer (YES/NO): NO